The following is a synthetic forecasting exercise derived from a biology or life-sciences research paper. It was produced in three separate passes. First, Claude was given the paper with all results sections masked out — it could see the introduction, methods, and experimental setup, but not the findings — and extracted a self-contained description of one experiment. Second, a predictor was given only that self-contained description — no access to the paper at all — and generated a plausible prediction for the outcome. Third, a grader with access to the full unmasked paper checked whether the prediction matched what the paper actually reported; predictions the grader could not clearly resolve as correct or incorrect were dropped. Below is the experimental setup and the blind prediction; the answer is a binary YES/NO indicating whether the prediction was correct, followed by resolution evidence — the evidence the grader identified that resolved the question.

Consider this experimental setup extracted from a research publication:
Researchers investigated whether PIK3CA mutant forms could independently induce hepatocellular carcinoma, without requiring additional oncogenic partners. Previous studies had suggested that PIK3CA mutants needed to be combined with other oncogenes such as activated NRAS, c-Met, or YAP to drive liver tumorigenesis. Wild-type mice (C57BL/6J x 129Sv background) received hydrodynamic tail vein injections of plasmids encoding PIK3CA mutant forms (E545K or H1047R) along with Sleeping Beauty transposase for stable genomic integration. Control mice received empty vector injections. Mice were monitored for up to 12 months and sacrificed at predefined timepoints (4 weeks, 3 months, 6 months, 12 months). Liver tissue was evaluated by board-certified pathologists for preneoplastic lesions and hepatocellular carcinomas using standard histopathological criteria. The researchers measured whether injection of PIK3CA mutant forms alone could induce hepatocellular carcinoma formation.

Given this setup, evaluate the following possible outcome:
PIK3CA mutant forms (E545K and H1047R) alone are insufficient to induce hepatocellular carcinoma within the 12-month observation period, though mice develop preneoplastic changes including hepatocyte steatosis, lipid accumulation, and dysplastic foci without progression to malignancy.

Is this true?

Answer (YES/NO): NO